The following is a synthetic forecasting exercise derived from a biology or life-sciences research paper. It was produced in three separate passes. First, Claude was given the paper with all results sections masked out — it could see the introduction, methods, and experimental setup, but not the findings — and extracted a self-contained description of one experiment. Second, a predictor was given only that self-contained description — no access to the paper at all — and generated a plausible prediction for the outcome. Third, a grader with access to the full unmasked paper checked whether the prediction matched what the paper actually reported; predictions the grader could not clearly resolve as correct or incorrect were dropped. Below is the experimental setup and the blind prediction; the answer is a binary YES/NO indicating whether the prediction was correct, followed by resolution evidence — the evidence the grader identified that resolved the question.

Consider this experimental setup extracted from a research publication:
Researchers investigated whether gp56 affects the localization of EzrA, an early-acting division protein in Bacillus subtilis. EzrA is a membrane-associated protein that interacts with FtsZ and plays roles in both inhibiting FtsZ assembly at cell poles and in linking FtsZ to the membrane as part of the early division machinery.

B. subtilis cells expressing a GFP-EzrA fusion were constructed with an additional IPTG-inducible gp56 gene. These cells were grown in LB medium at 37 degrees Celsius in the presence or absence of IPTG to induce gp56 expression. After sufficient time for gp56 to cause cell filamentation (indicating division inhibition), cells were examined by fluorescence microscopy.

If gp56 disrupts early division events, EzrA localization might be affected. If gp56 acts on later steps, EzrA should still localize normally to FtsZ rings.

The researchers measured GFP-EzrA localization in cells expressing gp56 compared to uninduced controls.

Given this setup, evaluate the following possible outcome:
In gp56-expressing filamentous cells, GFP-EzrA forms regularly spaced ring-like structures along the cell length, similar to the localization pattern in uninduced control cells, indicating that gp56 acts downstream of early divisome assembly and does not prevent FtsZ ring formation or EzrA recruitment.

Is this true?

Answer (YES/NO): YES